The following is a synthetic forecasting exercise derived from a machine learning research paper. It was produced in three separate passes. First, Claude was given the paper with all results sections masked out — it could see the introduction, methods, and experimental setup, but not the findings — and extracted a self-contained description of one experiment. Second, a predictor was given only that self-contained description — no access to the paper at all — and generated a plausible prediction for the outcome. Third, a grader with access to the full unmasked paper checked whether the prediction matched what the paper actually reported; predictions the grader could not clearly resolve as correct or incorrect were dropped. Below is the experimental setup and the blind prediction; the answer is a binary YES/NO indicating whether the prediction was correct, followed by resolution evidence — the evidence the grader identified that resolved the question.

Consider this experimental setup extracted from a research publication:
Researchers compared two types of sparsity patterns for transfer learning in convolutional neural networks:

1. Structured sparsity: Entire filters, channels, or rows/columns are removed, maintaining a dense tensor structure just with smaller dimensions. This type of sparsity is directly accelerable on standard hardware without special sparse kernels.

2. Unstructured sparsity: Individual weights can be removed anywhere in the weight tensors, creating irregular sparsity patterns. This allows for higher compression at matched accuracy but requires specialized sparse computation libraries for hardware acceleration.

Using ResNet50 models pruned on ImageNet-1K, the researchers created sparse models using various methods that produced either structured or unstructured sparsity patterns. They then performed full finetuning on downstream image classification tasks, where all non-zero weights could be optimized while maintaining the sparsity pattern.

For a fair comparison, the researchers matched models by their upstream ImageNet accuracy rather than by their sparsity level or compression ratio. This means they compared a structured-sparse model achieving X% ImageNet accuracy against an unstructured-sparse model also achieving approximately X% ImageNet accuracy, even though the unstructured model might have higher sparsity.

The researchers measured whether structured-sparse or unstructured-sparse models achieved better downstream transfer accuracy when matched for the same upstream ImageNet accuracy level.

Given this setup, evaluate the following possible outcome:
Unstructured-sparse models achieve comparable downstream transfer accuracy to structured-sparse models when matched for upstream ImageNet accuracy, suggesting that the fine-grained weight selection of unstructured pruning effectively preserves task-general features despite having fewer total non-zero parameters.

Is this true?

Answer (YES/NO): NO